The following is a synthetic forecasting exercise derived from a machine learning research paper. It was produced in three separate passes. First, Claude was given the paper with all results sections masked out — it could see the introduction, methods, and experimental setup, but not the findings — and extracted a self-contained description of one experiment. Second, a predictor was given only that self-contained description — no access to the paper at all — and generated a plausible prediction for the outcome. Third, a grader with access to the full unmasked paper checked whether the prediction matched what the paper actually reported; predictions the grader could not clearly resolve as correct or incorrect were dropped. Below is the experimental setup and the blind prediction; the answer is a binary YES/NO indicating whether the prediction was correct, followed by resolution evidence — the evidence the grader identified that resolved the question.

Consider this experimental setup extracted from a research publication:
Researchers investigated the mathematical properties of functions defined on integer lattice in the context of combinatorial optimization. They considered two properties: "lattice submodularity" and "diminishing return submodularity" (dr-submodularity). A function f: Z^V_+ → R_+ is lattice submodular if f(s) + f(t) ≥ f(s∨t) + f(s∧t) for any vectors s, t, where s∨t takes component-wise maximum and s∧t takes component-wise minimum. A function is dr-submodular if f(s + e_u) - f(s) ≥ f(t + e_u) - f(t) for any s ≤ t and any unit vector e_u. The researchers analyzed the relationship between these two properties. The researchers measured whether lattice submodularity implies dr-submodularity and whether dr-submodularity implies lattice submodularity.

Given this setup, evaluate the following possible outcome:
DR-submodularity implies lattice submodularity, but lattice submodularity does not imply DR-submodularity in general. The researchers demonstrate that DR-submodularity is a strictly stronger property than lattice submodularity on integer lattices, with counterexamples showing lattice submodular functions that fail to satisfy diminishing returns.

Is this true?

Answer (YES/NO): NO